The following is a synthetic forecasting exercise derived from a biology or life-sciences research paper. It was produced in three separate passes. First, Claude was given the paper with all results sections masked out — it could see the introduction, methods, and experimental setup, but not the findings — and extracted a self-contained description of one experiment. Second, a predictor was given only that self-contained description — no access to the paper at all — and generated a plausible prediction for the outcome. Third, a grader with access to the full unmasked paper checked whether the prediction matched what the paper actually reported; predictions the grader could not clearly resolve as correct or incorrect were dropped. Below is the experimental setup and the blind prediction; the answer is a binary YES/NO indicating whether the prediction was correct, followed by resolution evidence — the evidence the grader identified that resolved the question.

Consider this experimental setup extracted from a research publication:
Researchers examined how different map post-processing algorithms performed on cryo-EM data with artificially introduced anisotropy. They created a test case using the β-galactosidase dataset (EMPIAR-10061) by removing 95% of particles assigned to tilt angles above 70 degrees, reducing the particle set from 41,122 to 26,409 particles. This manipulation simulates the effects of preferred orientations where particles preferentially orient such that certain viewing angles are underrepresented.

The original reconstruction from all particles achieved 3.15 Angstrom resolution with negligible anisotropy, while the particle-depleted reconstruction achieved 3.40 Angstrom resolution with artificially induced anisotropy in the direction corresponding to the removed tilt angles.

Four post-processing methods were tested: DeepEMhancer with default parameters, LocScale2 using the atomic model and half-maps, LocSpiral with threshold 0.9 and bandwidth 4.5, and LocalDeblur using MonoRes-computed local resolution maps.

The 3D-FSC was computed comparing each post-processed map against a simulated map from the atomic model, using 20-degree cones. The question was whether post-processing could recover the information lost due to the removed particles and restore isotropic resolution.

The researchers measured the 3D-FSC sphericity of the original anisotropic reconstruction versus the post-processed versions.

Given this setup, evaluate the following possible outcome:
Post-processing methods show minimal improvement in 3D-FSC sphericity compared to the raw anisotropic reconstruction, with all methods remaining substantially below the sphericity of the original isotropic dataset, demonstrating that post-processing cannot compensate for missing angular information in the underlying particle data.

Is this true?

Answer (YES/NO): NO